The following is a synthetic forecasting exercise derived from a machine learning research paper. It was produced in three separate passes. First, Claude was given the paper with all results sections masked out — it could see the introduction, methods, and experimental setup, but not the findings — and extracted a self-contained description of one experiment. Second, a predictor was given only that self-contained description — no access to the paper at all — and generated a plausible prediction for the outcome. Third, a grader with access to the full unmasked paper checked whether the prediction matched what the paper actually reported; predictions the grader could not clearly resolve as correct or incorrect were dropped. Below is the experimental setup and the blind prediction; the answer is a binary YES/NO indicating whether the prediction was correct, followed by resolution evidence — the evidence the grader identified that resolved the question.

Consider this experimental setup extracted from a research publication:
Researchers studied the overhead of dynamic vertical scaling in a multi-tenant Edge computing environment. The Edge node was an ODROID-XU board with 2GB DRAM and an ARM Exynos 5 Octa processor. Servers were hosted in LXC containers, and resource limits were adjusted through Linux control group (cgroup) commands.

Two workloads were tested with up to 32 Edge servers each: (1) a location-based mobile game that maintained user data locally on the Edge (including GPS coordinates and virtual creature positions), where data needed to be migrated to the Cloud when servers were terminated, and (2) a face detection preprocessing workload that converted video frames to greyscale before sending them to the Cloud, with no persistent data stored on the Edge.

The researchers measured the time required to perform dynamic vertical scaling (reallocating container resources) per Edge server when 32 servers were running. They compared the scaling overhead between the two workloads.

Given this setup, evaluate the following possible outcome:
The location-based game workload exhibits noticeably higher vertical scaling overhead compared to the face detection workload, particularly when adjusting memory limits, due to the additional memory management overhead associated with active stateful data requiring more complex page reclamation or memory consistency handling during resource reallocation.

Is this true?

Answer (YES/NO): NO